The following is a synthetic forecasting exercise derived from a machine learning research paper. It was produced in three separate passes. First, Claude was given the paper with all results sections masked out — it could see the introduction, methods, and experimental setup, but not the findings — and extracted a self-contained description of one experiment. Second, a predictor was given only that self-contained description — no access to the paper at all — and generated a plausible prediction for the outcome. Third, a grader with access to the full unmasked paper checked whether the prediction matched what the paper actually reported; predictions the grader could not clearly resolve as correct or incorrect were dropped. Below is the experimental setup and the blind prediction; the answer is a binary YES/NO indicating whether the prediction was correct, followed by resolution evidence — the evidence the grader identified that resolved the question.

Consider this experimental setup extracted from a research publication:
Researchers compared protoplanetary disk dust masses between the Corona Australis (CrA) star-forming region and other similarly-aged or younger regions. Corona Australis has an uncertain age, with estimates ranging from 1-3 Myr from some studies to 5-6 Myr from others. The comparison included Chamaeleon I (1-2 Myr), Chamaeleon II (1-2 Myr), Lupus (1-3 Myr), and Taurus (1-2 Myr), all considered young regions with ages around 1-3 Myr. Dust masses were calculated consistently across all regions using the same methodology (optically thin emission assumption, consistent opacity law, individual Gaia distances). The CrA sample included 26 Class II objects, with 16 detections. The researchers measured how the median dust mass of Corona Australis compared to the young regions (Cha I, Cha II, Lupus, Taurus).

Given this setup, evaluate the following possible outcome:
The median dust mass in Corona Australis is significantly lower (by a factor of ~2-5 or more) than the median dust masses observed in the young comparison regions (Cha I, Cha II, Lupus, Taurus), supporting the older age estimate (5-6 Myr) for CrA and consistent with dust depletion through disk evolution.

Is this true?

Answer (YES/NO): YES